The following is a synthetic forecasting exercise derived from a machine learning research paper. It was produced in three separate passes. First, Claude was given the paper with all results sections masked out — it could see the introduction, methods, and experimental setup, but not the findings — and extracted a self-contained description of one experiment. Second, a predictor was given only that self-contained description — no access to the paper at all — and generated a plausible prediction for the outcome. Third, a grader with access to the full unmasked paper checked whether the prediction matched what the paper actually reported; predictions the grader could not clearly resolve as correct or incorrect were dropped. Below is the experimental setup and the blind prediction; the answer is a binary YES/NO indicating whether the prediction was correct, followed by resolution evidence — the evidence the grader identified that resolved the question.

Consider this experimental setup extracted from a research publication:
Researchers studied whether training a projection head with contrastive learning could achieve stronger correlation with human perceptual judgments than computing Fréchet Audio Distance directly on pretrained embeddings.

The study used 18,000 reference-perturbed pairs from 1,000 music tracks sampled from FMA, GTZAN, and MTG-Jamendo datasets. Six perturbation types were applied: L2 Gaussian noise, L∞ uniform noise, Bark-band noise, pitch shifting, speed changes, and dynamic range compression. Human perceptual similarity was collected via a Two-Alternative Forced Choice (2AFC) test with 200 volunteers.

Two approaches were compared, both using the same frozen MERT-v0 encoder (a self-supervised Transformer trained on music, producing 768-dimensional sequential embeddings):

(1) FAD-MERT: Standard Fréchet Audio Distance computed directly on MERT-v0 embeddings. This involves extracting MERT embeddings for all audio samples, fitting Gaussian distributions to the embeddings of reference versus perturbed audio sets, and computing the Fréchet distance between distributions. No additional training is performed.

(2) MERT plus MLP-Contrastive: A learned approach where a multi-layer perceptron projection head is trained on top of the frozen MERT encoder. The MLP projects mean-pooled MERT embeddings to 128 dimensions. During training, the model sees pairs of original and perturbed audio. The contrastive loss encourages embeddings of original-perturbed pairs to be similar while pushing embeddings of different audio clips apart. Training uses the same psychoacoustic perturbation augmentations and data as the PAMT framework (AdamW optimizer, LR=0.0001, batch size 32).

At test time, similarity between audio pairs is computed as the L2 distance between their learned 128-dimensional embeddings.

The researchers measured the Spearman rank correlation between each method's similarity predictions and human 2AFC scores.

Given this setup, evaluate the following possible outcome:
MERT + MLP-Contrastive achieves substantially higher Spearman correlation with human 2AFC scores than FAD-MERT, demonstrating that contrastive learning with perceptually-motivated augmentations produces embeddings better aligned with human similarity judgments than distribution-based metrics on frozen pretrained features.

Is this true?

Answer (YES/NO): YES